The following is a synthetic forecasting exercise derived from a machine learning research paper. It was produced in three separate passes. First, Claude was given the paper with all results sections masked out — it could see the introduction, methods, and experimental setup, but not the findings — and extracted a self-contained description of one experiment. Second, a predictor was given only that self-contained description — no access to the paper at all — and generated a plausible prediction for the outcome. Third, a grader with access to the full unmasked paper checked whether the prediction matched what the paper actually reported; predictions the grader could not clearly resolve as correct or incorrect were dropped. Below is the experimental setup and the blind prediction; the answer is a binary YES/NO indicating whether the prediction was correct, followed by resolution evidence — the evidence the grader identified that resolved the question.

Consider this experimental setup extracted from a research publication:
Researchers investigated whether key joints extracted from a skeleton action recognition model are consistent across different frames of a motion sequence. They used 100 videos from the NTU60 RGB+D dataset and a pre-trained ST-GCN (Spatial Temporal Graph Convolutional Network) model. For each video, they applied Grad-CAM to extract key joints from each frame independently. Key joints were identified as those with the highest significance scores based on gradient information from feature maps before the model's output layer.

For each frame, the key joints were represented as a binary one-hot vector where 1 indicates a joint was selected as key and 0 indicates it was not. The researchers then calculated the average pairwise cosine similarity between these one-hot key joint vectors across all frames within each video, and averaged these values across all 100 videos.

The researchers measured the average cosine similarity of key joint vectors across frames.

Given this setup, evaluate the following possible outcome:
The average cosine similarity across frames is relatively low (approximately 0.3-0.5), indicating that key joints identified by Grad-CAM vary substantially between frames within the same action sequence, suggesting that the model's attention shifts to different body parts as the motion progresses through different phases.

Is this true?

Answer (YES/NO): NO